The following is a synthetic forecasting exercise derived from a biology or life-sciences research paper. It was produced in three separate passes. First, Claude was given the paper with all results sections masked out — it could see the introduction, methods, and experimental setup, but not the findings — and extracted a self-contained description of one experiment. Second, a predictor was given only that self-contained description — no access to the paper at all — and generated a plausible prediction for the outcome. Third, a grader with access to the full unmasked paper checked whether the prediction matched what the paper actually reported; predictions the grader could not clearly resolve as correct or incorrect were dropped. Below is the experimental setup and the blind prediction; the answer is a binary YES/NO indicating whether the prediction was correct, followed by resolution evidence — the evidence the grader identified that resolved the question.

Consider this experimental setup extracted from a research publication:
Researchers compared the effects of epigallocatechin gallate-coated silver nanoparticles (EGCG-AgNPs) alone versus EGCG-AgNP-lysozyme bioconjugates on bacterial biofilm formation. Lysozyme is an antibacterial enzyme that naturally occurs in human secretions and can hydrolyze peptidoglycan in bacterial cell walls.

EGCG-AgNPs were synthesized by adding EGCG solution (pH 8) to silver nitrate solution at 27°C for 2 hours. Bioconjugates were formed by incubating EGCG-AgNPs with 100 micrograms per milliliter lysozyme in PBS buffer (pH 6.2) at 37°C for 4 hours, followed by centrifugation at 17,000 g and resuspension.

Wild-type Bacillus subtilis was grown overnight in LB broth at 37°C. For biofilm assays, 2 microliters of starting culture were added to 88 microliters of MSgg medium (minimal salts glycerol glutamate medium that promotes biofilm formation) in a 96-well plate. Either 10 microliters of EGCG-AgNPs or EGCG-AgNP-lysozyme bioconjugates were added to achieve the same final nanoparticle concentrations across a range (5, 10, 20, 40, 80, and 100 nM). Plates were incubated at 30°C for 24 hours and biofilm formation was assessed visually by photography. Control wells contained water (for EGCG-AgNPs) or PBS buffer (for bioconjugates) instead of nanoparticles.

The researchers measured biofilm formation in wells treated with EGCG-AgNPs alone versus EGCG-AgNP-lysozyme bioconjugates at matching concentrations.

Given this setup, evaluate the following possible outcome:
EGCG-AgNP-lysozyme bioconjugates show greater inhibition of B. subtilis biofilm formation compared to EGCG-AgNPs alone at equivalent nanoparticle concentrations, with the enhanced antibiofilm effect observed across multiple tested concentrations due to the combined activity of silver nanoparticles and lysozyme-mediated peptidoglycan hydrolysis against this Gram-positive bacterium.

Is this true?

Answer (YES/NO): NO